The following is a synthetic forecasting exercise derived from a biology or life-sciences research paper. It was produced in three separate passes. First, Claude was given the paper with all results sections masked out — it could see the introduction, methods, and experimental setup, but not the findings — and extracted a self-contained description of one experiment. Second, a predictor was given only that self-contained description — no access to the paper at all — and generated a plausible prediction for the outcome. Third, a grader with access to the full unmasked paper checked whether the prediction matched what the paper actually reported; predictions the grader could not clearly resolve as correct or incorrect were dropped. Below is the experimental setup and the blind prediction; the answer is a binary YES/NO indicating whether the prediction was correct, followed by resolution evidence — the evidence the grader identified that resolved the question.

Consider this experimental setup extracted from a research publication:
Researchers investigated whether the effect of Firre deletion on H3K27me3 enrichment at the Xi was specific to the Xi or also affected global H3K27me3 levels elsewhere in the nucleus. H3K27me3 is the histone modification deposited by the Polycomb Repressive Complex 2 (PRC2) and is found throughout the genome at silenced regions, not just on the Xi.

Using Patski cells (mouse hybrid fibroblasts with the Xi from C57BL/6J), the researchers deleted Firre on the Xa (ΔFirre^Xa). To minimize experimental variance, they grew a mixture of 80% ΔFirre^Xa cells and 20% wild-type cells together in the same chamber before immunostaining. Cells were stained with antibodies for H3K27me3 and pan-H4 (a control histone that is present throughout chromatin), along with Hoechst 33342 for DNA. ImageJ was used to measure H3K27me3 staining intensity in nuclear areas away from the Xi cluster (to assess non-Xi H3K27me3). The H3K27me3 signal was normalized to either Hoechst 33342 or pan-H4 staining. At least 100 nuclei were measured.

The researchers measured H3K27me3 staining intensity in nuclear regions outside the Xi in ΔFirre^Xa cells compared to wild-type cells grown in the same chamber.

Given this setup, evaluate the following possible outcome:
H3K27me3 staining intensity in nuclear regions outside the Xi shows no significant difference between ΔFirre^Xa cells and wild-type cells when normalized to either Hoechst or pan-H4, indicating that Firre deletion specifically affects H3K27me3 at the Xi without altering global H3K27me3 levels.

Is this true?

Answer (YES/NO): YES